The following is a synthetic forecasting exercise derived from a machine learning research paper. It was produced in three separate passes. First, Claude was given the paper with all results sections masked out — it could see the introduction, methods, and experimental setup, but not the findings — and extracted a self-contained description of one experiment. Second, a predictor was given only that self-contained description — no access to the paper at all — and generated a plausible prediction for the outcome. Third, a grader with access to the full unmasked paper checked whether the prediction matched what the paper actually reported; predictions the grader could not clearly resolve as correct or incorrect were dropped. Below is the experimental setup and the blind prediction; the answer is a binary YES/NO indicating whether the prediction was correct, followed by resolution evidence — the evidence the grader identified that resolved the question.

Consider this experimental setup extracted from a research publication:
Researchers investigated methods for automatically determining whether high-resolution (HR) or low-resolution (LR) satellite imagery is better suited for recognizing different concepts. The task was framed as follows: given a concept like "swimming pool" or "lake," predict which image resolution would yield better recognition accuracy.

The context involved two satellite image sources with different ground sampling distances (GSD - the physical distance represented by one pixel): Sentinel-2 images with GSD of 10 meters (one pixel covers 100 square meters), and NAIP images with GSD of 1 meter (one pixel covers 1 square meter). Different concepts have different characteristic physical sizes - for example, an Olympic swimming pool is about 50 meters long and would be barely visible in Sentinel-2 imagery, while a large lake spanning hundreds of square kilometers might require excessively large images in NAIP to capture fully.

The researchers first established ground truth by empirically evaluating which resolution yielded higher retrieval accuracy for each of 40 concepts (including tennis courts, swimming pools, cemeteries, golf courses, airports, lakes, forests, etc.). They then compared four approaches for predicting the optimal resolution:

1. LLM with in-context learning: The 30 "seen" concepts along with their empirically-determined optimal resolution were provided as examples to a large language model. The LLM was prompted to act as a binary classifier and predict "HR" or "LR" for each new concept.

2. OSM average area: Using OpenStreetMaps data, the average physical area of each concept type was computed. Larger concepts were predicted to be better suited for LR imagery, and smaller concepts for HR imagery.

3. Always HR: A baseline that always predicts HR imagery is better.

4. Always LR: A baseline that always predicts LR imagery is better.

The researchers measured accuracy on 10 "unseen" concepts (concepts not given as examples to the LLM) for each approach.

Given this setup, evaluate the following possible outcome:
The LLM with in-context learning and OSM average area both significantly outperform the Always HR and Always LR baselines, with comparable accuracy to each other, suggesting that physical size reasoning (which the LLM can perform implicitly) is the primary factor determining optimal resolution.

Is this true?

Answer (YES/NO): NO